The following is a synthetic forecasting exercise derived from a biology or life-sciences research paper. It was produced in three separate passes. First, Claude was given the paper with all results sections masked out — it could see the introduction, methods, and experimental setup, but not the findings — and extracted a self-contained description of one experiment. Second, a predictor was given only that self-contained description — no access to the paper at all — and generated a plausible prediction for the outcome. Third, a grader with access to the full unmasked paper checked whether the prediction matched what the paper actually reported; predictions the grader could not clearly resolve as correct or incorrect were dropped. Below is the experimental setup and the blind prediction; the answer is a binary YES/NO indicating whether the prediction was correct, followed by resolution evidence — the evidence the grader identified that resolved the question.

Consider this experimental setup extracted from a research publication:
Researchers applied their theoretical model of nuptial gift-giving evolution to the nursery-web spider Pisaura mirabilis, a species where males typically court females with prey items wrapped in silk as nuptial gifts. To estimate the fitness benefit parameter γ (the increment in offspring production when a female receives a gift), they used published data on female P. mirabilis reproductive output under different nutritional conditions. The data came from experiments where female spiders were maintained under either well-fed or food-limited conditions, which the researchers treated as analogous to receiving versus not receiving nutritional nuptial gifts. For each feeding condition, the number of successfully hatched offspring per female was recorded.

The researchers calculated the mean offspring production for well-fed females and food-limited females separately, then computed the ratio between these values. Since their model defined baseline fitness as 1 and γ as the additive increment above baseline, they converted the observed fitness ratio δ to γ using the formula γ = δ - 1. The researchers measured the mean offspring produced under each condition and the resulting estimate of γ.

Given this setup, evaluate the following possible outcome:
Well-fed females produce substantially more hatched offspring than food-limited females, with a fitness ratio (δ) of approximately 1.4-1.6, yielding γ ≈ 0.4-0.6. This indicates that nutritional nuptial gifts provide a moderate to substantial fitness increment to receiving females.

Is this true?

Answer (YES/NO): NO